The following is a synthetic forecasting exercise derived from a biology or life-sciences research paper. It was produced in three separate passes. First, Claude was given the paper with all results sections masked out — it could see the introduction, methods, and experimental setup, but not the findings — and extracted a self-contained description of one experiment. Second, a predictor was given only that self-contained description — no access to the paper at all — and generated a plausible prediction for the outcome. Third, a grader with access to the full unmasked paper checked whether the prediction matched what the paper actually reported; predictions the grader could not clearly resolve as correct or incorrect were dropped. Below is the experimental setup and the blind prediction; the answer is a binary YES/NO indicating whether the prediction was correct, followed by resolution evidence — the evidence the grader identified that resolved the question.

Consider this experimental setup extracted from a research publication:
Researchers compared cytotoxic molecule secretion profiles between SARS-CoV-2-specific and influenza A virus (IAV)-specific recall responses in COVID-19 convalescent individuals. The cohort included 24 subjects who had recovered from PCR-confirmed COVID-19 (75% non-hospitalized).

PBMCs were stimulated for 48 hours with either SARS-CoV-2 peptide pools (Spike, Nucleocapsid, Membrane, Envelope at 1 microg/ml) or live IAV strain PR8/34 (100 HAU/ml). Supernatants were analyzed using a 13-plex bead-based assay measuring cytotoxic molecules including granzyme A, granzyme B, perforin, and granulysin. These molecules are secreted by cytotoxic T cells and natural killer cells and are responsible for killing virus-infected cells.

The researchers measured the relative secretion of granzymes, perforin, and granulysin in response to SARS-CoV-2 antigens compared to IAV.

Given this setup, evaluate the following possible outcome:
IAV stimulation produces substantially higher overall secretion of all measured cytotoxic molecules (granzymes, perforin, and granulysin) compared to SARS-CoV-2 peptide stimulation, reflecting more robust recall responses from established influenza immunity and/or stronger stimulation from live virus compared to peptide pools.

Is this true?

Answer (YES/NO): YES